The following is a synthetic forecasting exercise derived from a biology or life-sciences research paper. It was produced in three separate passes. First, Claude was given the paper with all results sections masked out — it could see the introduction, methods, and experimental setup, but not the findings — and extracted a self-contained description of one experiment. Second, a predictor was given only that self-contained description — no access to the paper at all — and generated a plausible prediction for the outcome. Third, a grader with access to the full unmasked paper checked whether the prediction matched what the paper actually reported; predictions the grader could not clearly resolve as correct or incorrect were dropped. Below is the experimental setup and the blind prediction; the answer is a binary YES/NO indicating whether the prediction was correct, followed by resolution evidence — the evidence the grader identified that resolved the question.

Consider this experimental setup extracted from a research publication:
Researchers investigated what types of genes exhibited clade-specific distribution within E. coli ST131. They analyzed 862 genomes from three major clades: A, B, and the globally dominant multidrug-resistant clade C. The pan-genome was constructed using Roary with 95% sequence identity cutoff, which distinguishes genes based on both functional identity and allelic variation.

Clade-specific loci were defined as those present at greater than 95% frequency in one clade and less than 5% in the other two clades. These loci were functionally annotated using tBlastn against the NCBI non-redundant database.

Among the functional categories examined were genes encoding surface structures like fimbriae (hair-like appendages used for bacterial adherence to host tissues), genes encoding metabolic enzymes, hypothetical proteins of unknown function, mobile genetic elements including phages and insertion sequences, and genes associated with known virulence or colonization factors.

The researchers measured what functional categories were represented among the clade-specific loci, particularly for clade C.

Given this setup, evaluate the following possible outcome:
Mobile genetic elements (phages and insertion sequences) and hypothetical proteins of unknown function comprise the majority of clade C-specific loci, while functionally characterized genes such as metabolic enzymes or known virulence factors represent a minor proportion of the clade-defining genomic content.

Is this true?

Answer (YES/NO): NO